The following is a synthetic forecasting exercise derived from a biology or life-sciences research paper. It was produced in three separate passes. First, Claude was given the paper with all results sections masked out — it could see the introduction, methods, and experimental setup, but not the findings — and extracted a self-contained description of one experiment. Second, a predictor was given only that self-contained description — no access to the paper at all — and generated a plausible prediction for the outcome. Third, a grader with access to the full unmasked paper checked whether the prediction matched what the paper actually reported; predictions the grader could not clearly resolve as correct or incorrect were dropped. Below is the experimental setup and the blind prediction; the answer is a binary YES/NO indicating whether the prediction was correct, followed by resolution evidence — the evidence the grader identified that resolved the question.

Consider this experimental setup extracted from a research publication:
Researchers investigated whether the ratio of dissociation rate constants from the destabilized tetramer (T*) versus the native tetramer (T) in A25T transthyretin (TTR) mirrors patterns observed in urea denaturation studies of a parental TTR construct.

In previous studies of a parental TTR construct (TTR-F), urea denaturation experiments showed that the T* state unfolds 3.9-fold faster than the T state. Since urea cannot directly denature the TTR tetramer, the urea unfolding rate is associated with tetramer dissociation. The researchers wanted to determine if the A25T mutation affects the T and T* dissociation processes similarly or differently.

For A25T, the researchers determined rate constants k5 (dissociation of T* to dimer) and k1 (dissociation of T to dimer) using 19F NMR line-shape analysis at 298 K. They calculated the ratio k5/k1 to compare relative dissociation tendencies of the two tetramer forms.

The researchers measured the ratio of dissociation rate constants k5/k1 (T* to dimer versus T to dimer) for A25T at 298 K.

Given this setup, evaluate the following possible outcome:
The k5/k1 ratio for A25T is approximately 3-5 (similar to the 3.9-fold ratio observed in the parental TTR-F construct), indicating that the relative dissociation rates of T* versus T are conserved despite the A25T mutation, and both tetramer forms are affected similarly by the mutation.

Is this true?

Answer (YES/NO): YES